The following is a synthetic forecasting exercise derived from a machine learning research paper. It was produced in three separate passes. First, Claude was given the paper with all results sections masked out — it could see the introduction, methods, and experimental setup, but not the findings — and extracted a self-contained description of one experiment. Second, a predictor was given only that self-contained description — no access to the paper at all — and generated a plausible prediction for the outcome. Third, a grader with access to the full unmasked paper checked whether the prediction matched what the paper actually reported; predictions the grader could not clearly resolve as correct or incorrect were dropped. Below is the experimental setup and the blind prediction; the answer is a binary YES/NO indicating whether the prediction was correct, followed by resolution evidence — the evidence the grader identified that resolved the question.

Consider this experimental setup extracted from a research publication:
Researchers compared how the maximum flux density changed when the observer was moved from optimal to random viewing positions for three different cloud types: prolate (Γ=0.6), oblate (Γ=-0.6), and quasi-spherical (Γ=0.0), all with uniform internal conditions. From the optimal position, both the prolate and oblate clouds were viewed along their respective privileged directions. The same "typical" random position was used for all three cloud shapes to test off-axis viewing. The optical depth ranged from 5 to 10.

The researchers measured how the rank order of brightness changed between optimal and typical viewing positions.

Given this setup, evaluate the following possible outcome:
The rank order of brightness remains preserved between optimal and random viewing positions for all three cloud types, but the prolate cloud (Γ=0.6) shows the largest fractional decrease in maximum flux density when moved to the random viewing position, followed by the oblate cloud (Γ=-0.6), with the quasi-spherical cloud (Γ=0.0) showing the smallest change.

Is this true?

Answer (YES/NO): NO